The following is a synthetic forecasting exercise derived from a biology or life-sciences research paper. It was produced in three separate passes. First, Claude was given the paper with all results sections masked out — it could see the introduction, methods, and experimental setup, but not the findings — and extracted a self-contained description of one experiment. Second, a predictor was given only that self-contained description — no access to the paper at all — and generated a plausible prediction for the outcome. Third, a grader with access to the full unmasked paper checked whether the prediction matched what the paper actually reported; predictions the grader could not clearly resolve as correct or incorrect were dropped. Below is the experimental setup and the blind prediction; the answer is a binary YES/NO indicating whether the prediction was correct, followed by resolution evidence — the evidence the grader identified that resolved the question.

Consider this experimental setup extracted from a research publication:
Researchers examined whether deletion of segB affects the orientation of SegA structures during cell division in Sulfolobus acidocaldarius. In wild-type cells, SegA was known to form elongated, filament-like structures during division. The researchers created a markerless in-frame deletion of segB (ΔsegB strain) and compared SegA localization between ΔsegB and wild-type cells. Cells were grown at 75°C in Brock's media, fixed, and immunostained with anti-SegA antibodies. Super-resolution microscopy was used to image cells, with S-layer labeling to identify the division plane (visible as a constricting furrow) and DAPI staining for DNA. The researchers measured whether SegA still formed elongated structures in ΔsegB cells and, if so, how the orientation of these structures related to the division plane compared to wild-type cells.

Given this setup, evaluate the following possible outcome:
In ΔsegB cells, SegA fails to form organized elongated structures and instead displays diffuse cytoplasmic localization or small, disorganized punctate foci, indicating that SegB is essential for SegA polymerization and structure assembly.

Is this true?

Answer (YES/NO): NO